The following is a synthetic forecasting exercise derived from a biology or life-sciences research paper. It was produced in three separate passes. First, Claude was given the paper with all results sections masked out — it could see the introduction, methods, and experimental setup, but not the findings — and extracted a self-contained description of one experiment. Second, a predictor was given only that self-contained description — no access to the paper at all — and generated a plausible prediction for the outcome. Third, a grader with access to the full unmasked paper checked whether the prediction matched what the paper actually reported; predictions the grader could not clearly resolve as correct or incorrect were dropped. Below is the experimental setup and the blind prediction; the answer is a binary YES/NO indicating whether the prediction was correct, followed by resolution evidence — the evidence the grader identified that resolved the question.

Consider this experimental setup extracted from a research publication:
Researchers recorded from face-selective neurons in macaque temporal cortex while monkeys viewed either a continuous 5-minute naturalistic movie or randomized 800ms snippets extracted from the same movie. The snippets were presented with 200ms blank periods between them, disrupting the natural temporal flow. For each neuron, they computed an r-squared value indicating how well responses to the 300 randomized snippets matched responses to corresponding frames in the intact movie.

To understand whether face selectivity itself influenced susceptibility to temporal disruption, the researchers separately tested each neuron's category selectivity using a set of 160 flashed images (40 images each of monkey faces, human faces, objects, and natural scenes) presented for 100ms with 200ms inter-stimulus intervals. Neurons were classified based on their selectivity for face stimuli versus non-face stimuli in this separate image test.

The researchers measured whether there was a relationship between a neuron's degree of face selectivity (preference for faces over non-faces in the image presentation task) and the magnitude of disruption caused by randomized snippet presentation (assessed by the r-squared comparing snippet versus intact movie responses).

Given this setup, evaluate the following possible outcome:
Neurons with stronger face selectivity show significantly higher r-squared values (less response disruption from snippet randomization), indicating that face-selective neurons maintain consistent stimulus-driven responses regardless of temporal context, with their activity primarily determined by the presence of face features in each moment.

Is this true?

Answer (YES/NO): NO